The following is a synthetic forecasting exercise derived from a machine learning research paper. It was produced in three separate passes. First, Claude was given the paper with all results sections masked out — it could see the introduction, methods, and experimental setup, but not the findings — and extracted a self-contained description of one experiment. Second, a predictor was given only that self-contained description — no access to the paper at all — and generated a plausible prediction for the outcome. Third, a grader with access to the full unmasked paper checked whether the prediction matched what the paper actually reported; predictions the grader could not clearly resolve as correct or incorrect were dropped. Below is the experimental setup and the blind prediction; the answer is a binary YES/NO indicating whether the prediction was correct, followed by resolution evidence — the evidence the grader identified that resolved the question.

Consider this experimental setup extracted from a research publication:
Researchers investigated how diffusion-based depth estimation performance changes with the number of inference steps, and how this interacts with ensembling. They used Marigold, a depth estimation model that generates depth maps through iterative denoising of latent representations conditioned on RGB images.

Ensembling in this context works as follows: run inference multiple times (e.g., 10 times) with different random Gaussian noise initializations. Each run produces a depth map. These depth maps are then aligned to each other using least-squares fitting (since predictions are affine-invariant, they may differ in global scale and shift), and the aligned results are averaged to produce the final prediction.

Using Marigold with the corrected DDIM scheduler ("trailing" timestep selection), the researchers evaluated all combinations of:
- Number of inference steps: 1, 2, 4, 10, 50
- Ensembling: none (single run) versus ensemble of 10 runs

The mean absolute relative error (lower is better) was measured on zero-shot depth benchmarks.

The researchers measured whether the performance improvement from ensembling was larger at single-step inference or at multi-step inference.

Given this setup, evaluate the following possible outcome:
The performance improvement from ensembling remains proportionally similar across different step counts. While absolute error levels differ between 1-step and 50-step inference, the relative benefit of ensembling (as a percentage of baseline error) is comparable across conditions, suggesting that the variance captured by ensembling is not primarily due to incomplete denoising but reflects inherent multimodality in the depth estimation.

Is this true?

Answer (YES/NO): NO